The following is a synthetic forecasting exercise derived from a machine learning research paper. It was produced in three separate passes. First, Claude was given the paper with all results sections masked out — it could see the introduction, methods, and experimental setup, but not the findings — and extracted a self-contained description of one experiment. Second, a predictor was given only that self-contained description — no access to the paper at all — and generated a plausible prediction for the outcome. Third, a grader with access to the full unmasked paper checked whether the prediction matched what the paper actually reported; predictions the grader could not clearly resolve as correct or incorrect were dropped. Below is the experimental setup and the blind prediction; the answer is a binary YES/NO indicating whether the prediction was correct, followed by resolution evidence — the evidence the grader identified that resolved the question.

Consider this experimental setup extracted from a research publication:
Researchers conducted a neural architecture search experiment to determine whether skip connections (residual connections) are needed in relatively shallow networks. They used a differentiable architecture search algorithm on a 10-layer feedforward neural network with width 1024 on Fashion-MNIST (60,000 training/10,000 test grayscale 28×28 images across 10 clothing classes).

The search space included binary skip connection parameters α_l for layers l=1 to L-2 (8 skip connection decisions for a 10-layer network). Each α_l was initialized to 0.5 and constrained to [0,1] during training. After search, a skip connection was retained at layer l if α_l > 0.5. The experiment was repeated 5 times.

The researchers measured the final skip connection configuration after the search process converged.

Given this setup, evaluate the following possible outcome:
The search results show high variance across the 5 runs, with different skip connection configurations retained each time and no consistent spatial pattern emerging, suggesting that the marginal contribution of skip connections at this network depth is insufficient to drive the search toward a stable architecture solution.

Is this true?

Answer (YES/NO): NO